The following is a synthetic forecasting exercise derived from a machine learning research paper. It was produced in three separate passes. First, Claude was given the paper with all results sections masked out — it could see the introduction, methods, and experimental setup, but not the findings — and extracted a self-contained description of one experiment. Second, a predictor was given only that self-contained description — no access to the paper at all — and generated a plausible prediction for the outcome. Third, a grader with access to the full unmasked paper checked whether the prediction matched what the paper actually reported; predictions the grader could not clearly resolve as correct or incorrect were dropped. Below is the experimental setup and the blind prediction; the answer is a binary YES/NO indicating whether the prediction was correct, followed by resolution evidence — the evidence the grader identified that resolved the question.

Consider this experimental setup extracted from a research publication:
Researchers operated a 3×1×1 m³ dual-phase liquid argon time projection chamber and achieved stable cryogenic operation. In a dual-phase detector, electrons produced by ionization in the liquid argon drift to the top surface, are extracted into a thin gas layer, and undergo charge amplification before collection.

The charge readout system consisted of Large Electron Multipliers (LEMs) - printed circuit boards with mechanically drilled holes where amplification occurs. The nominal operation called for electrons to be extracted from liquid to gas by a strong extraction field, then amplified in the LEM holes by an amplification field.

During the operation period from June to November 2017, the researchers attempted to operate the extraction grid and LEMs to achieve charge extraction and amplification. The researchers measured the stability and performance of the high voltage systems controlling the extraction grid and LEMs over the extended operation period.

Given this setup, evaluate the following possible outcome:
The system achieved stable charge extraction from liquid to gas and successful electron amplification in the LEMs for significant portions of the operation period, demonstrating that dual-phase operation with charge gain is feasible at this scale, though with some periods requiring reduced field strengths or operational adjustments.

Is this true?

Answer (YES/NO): NO